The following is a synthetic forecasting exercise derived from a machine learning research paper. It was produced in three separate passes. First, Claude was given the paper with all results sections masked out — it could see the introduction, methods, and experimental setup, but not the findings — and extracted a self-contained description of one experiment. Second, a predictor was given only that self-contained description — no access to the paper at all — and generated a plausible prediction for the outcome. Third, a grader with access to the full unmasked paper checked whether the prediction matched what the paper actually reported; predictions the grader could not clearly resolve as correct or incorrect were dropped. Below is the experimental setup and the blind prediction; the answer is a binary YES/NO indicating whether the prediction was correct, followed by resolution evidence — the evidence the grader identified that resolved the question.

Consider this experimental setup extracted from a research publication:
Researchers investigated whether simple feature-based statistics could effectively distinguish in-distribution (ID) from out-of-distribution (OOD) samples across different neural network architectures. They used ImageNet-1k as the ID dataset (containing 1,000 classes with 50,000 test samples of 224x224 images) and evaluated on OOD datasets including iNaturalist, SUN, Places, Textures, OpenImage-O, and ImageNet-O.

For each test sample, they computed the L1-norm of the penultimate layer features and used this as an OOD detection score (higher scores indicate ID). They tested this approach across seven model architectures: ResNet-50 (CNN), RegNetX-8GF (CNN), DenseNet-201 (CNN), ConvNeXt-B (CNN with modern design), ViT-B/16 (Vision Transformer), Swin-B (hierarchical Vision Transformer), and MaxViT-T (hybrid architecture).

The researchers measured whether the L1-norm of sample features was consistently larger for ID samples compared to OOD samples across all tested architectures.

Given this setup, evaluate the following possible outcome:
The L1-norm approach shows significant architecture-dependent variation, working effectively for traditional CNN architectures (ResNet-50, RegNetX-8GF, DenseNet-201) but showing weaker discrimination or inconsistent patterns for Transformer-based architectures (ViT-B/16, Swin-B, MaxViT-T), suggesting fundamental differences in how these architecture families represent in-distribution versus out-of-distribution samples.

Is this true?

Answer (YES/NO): NO